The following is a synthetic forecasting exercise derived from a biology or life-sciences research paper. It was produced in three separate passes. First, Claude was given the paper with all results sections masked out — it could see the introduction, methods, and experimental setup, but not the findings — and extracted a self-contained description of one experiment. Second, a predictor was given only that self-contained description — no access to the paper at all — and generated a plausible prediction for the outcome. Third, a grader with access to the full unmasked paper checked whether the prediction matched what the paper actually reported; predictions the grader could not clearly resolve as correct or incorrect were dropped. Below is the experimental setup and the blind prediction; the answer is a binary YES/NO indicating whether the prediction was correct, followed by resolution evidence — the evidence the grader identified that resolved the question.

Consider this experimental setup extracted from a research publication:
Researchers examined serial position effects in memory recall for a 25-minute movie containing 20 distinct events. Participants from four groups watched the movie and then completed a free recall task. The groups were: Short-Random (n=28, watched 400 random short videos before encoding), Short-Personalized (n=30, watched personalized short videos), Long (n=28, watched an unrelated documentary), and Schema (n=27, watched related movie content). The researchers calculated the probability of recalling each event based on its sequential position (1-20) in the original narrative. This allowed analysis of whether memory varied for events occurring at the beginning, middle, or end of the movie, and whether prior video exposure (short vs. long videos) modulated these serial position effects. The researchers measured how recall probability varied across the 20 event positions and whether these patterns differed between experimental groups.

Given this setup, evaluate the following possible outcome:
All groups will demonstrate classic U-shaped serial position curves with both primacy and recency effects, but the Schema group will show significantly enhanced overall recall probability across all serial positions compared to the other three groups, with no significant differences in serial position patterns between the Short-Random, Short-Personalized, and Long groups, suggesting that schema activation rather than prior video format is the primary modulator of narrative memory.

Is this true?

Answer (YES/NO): NO